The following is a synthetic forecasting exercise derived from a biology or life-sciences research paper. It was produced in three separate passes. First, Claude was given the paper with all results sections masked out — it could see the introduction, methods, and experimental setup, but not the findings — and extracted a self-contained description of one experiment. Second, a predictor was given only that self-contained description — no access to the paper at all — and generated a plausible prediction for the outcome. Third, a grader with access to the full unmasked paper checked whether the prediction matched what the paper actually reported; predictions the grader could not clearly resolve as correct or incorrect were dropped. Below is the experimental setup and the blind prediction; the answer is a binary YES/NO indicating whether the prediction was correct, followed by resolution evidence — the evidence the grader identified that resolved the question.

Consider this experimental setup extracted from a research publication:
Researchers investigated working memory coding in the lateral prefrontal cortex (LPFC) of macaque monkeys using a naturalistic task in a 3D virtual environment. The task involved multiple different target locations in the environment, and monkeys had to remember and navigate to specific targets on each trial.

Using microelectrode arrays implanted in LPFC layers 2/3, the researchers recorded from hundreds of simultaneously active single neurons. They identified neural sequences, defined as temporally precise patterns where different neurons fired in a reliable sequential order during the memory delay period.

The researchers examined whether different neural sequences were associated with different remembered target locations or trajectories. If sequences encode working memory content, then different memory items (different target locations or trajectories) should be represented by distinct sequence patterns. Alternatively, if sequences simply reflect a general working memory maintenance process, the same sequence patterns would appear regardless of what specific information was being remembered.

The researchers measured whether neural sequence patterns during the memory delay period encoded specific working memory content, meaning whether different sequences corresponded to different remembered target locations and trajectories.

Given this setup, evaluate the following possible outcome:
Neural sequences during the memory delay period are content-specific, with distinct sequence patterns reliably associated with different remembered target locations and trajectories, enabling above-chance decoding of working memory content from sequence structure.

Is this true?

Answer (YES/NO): YES